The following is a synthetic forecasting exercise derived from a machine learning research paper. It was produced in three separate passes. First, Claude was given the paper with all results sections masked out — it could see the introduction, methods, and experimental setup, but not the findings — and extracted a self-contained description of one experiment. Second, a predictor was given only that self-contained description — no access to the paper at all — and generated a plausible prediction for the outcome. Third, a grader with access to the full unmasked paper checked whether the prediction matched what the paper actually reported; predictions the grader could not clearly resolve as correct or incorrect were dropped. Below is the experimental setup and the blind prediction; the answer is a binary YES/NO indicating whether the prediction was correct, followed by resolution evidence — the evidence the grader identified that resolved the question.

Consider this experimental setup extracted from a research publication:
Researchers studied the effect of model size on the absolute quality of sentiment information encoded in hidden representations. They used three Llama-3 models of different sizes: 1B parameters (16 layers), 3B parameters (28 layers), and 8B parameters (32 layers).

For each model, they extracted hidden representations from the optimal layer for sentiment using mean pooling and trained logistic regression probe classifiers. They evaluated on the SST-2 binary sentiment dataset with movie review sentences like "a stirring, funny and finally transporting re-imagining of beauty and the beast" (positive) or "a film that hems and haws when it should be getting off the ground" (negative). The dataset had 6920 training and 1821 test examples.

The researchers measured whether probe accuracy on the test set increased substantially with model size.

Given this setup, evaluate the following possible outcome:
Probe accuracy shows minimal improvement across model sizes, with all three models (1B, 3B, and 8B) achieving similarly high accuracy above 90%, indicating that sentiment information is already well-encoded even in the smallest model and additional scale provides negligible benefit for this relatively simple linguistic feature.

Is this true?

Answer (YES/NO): NO